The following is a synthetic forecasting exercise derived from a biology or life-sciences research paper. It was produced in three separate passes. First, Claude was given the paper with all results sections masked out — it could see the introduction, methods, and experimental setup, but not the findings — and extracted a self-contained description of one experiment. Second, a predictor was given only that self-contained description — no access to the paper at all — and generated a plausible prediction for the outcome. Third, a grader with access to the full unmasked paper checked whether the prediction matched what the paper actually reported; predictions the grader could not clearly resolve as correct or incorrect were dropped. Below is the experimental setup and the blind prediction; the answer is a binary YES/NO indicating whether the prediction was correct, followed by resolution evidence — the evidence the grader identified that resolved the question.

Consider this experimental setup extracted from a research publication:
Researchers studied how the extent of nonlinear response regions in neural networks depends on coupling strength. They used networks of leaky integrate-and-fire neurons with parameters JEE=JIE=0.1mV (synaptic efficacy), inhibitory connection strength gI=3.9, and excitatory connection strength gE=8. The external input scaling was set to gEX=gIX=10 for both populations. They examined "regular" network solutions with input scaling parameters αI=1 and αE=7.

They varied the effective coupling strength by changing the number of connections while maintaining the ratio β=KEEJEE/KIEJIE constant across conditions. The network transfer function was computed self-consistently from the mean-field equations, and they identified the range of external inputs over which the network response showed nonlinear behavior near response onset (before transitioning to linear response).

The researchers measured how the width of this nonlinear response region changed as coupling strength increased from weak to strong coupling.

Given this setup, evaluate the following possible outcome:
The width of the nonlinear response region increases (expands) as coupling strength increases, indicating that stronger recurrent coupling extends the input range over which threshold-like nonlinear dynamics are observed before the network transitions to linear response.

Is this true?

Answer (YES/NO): NO